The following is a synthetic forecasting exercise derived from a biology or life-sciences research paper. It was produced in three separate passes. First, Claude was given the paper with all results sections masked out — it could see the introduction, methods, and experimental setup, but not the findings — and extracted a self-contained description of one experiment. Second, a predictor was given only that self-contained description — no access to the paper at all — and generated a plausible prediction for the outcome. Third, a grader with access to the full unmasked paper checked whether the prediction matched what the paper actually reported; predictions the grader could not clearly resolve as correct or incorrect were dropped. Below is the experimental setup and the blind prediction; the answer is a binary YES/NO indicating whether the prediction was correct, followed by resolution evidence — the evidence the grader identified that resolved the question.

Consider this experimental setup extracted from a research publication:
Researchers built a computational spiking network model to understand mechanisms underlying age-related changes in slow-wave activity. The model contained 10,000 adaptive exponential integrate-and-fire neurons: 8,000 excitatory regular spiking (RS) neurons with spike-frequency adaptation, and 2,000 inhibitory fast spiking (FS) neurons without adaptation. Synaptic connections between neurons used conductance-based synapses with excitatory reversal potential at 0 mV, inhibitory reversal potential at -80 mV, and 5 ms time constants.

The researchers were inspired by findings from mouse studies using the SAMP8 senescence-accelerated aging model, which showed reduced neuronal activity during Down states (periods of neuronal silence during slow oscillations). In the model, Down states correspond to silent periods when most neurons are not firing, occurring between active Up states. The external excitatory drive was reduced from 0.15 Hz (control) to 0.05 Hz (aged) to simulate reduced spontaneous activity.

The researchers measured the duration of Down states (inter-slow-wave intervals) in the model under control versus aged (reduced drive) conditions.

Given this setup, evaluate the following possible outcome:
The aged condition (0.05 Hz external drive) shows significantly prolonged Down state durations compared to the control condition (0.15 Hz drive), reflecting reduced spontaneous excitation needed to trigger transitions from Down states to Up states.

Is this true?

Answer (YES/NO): YES